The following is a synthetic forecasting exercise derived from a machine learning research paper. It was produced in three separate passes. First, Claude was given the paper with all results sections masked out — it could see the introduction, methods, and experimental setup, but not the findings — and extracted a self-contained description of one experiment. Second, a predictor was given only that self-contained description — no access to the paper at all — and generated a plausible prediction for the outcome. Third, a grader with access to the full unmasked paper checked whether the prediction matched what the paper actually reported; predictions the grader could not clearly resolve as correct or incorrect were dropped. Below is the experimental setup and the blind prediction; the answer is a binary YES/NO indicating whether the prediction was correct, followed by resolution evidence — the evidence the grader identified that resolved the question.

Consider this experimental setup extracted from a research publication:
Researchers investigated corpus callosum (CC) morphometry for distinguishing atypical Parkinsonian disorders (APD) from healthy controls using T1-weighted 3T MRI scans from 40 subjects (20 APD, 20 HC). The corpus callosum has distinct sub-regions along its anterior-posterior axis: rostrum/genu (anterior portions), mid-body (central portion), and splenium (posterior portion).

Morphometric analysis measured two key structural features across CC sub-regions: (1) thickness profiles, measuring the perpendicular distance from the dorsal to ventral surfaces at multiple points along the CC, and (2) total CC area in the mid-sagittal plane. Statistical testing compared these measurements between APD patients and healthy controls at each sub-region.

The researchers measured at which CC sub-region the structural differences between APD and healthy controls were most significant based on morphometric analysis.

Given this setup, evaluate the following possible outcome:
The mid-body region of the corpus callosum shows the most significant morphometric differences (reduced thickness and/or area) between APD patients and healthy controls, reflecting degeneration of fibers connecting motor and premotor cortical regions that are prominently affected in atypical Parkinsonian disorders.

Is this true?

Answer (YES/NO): YES